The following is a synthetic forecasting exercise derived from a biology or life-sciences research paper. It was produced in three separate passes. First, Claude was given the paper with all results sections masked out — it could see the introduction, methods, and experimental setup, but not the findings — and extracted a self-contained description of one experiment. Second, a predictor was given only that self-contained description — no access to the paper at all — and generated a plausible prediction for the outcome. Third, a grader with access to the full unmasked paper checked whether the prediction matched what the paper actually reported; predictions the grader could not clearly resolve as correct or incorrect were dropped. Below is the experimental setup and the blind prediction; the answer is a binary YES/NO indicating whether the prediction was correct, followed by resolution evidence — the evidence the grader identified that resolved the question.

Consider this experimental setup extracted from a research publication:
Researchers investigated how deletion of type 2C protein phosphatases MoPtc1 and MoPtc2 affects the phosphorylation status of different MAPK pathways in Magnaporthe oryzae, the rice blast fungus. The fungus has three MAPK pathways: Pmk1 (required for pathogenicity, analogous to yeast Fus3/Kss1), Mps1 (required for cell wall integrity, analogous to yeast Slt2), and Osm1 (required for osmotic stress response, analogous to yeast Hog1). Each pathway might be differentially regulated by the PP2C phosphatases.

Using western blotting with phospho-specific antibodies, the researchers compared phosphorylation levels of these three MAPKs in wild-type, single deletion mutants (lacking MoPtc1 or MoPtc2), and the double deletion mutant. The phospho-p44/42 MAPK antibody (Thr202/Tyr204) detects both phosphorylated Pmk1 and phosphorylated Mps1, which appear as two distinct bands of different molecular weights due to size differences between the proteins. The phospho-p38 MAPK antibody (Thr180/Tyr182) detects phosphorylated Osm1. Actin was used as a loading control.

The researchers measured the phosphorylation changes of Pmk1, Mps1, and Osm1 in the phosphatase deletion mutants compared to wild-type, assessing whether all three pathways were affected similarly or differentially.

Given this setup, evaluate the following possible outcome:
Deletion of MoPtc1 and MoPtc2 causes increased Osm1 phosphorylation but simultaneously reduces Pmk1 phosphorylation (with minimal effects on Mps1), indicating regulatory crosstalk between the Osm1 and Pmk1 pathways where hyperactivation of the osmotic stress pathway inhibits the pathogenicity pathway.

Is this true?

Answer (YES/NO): NO